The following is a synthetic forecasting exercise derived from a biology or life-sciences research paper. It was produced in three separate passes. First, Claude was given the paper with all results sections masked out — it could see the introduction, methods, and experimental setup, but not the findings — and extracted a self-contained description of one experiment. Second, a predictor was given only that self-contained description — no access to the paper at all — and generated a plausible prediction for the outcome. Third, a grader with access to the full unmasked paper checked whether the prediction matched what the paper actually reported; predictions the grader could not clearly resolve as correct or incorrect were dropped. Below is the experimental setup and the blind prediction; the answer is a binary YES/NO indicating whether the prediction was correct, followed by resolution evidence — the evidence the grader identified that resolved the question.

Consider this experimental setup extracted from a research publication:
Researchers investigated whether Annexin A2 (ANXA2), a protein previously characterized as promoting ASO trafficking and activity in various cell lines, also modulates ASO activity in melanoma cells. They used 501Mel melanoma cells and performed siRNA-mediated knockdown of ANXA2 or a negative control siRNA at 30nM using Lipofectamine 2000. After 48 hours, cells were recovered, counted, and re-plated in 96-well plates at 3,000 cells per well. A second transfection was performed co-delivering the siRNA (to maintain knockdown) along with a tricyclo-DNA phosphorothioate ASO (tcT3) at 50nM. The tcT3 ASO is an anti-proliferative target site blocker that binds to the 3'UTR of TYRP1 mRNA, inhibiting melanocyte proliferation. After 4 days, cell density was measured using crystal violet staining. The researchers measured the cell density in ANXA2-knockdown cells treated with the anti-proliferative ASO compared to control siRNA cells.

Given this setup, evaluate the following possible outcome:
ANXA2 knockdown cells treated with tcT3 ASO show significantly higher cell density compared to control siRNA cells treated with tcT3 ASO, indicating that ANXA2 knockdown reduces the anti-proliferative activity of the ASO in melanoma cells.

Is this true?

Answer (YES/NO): YES